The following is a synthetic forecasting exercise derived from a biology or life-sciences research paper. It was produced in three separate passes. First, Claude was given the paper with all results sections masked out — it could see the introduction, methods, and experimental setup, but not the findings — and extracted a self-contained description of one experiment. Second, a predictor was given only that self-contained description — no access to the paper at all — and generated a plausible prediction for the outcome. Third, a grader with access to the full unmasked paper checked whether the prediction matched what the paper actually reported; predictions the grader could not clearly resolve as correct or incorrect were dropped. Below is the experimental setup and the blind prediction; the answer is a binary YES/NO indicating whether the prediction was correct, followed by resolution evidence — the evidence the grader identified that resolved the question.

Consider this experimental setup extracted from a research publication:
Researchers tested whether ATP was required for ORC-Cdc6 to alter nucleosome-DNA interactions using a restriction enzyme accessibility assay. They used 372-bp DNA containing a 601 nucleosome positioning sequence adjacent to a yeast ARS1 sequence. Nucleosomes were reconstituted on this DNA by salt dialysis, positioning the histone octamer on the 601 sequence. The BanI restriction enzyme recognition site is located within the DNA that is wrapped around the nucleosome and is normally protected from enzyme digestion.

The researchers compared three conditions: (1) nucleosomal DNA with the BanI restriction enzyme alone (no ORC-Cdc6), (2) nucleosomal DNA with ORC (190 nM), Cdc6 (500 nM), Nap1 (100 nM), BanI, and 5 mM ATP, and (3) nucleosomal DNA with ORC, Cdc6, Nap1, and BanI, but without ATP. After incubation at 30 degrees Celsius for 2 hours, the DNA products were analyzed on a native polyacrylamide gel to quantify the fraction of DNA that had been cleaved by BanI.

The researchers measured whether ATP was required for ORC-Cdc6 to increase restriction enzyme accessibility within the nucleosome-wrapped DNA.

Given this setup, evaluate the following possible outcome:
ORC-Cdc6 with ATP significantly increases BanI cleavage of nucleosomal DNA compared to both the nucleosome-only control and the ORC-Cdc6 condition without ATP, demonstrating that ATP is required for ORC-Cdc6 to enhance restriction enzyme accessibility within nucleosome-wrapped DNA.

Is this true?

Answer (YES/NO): YES